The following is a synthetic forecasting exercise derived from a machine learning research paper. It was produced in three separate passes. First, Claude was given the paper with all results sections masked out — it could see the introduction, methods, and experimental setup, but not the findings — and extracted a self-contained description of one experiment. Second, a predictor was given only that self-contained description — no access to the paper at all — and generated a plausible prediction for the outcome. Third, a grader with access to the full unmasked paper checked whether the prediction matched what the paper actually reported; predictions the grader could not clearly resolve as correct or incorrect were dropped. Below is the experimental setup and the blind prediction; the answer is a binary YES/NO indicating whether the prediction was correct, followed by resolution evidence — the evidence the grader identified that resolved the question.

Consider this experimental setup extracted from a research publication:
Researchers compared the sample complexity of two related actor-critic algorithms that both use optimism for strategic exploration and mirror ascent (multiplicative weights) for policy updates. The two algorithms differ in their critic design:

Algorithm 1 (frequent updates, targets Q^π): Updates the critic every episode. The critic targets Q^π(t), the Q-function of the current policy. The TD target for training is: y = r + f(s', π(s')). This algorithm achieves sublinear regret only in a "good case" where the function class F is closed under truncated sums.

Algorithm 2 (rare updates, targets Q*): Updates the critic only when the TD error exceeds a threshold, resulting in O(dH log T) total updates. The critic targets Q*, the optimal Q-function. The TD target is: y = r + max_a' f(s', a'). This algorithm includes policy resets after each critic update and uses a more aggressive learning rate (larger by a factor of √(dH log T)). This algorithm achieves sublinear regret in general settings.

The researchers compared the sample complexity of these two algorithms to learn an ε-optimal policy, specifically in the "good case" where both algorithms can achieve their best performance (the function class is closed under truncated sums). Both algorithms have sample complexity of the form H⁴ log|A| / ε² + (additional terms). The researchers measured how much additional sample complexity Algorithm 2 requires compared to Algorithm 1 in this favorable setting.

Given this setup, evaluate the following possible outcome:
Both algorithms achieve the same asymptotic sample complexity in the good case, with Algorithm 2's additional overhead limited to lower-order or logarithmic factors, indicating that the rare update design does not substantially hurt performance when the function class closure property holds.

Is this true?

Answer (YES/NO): YES